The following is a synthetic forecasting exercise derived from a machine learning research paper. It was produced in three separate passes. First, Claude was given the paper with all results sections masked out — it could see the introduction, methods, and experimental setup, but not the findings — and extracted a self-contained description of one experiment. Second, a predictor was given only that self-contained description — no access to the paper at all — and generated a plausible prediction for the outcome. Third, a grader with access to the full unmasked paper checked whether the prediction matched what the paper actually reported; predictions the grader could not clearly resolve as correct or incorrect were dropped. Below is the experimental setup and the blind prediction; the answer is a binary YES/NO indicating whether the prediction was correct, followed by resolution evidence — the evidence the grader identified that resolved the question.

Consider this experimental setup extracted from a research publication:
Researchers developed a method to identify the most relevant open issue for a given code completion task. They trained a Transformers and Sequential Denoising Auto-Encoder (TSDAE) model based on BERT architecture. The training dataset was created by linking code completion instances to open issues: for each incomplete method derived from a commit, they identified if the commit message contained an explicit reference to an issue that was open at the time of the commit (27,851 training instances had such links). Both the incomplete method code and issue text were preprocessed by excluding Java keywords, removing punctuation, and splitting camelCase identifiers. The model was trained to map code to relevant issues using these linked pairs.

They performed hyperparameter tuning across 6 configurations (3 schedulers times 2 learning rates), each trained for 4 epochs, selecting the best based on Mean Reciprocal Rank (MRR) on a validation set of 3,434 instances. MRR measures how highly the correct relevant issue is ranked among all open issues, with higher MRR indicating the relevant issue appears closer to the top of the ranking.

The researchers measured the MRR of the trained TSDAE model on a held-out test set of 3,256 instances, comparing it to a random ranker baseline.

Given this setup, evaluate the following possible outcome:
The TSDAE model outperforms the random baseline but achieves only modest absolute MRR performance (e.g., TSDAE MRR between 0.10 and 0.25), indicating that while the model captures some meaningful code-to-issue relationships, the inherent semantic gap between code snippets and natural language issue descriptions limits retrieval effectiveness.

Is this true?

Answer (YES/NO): NO